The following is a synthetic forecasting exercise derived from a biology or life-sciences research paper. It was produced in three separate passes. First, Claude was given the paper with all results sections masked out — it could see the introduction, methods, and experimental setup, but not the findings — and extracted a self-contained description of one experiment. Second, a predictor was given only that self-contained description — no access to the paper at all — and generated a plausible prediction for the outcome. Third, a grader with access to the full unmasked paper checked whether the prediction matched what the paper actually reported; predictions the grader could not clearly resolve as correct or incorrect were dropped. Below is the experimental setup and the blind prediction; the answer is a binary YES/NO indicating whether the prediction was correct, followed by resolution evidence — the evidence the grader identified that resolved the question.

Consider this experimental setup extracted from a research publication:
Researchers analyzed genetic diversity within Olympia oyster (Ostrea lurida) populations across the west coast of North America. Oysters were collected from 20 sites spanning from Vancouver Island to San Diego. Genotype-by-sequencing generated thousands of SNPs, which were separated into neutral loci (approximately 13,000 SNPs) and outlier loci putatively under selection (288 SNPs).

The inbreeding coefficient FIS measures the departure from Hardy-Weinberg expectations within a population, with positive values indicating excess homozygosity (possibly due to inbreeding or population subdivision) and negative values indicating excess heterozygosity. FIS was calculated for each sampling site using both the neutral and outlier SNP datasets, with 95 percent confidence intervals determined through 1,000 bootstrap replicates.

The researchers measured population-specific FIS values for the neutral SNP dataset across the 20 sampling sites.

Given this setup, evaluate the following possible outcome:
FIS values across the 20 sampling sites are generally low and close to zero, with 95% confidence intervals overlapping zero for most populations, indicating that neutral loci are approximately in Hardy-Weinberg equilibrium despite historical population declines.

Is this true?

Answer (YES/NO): NO